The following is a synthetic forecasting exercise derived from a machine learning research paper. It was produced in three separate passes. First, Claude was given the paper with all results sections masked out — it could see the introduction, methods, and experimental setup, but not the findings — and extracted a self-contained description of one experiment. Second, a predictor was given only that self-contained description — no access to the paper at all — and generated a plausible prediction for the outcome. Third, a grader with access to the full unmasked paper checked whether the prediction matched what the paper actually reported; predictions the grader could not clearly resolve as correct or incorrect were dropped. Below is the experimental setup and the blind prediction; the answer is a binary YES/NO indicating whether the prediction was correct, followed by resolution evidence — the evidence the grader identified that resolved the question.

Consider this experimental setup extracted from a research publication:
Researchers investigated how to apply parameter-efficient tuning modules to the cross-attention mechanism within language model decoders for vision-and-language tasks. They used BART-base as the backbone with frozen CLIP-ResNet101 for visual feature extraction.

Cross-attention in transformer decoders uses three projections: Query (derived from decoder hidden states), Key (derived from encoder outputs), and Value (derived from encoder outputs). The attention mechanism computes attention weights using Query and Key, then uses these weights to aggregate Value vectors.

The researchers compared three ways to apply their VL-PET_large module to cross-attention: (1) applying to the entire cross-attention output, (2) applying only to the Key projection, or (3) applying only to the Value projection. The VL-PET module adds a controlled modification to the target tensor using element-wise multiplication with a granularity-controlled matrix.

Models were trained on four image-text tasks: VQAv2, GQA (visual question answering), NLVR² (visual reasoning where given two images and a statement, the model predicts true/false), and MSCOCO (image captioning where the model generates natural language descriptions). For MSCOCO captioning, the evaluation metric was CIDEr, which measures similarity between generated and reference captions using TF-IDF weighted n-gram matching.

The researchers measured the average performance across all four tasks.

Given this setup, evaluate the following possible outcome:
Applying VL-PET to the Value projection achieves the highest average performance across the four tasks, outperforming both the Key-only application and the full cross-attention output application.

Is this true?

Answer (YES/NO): YES